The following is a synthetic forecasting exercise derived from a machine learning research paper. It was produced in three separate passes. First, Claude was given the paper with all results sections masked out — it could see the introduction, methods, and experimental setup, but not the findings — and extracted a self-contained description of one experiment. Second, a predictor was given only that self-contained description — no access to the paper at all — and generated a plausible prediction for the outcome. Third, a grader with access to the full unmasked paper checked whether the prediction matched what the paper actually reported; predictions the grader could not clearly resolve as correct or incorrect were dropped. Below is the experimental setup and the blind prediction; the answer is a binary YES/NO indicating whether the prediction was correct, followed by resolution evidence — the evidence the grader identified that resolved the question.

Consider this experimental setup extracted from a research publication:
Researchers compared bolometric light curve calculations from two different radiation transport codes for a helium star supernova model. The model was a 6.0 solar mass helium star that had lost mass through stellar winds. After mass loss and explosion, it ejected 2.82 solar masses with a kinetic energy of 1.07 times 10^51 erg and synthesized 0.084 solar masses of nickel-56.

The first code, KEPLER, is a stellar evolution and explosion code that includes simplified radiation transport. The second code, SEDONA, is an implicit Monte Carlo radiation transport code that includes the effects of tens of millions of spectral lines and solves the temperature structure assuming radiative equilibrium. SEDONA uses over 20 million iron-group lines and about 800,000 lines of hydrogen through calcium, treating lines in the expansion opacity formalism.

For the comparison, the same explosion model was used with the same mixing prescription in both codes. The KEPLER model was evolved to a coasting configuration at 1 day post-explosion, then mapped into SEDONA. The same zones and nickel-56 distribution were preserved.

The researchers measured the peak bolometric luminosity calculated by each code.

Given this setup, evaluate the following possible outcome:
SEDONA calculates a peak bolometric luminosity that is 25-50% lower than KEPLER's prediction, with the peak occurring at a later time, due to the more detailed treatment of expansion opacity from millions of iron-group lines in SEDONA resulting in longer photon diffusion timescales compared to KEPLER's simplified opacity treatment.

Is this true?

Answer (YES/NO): NO